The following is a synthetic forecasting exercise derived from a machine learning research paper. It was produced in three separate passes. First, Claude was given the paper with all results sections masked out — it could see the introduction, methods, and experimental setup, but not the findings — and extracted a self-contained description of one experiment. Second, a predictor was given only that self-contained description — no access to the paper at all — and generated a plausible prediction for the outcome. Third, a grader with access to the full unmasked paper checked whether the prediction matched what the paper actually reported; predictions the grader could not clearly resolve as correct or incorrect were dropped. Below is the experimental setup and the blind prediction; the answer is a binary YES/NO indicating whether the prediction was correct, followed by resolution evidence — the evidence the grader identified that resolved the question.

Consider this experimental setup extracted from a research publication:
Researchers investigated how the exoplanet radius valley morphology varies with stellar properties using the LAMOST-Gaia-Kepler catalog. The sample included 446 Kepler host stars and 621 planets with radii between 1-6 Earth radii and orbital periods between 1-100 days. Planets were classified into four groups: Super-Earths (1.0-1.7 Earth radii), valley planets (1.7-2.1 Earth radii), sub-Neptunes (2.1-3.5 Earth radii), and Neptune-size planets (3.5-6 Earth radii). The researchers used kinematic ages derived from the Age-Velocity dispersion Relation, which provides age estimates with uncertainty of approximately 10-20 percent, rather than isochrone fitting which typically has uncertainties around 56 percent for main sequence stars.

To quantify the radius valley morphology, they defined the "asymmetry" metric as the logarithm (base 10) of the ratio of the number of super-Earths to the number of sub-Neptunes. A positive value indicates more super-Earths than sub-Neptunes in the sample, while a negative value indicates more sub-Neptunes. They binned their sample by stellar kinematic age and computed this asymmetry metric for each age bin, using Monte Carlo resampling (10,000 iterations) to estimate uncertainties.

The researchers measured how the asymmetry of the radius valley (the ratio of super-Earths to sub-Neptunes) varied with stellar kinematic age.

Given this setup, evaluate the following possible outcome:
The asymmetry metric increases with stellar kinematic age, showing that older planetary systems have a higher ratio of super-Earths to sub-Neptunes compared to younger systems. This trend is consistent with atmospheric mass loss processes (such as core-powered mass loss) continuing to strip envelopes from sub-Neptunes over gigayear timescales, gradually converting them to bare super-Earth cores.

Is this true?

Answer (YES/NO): YES